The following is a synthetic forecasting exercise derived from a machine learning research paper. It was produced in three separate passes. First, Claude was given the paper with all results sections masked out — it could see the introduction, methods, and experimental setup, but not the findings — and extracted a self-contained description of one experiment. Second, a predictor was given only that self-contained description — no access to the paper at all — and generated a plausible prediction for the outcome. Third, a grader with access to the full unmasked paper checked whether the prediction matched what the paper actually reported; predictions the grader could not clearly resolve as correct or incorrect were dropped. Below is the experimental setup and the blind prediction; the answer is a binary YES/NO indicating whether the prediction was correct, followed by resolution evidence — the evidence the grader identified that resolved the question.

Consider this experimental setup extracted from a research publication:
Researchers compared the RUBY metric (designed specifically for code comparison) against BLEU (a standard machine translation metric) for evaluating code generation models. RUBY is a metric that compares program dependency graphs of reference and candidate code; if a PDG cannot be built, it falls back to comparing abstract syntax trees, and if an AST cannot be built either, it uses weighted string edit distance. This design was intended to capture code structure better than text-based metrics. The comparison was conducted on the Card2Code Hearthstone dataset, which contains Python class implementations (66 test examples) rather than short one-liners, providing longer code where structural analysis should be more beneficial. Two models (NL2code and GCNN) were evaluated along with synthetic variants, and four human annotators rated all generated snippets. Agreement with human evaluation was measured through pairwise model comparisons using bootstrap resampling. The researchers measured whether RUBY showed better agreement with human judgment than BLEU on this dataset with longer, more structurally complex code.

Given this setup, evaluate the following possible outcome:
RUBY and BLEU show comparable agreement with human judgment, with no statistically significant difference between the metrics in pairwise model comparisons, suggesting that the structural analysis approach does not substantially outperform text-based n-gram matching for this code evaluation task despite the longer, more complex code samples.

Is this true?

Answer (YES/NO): NO